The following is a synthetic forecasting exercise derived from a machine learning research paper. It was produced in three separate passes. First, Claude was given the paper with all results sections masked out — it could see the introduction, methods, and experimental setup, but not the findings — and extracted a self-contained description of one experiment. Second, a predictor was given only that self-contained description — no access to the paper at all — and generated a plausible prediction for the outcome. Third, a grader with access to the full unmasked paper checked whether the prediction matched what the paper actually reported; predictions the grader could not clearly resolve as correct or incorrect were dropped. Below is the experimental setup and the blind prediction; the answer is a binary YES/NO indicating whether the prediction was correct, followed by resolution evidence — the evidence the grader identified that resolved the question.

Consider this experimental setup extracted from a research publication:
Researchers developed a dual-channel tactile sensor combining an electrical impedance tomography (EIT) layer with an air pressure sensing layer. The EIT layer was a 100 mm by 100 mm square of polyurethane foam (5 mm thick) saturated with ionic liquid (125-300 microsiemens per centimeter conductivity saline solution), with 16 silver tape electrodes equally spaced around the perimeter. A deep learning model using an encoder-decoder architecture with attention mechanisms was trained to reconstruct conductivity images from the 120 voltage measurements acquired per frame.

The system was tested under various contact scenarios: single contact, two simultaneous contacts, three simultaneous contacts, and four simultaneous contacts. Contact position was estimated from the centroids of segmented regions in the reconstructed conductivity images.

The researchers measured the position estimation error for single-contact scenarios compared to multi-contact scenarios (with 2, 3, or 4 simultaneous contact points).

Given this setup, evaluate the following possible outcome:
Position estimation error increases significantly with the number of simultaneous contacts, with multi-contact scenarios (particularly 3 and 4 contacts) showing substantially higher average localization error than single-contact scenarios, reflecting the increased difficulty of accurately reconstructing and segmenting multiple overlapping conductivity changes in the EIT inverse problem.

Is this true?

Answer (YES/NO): NO